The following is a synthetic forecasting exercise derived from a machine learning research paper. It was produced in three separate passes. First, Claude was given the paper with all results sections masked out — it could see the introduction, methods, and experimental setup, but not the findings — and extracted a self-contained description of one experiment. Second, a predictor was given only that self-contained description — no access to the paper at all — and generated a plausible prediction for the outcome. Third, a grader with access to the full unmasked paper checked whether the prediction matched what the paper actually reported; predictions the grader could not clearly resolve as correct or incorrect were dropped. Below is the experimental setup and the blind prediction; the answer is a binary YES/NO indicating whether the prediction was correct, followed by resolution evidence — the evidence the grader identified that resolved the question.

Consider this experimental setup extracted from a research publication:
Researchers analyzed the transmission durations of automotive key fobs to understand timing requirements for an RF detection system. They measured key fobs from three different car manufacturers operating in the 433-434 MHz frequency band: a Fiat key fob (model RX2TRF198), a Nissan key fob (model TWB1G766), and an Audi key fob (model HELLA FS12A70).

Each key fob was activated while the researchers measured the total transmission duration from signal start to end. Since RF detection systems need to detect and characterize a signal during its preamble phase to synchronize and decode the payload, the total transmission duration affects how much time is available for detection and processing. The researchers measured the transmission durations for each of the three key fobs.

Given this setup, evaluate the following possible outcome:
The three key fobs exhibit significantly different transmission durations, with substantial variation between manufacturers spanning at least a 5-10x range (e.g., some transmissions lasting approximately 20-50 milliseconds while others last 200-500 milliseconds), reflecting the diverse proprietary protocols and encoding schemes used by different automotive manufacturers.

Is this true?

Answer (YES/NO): NO